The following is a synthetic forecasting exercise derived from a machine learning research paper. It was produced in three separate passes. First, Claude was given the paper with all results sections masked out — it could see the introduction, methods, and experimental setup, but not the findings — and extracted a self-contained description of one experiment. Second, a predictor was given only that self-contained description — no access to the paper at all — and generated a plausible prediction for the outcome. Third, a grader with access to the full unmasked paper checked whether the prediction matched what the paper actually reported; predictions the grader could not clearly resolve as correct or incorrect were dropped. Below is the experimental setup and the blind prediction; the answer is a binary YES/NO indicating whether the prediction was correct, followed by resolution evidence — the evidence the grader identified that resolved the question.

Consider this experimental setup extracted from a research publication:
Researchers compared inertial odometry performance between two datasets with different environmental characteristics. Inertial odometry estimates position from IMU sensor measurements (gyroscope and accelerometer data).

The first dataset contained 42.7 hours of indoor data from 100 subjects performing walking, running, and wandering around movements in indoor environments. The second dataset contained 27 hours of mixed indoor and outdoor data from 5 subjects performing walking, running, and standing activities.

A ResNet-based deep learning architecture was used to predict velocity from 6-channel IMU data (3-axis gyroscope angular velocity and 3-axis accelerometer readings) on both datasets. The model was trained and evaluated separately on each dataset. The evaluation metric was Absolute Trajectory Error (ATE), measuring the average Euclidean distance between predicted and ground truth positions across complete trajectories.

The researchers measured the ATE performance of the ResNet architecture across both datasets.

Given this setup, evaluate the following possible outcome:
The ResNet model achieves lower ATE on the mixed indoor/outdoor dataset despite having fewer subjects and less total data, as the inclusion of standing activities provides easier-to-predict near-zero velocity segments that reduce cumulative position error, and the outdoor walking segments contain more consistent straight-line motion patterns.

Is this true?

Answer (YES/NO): YES